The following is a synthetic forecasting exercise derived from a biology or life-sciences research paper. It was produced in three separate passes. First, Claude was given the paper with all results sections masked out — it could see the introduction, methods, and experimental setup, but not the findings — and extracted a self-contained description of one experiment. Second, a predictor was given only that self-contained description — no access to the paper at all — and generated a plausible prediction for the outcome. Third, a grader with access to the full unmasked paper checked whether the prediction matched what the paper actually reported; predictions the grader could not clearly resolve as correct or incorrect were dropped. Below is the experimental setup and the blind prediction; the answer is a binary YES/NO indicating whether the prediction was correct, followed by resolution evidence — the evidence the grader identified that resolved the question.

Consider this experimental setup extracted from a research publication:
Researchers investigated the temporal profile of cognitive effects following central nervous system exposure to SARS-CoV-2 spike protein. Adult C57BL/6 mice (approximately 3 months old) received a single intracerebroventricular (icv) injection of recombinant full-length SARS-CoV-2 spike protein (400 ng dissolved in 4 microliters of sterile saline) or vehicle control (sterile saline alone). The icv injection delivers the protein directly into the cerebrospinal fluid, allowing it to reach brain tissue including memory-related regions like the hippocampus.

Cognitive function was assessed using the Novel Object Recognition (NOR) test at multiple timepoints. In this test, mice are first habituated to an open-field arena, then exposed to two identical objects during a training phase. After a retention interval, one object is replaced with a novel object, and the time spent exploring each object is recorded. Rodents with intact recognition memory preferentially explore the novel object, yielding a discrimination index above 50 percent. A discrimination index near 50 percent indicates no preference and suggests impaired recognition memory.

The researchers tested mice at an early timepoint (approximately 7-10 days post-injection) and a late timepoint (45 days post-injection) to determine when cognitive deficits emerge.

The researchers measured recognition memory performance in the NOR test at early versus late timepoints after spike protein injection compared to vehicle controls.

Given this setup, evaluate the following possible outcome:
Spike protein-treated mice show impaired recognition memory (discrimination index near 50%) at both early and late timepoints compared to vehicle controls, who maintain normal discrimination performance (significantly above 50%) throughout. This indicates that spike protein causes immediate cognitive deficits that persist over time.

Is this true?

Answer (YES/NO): NO